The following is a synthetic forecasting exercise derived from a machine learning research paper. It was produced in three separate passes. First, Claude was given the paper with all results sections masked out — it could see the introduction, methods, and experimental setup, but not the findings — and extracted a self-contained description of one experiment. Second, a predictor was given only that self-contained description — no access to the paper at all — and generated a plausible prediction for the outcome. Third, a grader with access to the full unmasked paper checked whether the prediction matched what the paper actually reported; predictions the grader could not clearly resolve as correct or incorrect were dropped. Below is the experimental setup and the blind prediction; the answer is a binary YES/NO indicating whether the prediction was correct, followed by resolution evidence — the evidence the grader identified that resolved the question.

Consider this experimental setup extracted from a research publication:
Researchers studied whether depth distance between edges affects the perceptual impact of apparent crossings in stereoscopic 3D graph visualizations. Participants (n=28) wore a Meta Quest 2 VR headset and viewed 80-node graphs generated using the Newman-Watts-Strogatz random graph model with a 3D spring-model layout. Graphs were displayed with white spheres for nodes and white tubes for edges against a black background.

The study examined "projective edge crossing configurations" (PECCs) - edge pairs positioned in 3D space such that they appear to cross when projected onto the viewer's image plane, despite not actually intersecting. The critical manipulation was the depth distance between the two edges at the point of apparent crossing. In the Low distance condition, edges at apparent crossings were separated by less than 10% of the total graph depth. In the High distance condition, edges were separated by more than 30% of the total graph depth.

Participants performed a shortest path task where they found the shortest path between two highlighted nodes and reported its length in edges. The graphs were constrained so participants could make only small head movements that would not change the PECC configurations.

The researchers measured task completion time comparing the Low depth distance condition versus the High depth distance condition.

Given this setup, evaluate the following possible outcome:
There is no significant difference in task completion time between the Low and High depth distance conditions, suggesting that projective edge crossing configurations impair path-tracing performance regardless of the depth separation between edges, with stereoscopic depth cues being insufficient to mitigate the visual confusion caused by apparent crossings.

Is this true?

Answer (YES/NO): YES